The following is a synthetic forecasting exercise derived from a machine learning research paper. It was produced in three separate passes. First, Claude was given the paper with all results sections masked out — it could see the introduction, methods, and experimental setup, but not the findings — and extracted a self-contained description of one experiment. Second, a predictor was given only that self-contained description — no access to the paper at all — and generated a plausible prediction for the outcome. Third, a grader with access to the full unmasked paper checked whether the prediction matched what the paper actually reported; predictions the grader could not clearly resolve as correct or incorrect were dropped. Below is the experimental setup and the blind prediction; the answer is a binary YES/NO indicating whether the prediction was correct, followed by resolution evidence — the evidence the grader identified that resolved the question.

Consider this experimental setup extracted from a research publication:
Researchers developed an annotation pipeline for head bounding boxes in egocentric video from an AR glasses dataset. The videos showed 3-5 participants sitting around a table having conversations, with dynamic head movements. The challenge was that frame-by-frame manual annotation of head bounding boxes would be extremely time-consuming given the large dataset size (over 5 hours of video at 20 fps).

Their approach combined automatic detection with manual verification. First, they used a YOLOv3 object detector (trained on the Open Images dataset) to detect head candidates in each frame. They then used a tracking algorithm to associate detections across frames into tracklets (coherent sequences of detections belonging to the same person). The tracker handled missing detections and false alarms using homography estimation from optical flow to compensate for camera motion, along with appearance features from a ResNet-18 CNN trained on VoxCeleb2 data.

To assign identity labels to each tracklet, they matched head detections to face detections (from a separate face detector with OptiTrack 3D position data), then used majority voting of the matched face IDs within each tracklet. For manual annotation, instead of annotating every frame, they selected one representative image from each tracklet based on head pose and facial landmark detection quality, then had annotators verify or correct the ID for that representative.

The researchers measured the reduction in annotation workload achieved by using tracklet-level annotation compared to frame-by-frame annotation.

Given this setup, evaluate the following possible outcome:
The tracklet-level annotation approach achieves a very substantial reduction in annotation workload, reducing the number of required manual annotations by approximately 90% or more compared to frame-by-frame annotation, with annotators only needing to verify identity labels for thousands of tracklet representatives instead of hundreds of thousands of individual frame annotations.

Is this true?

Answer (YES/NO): YES